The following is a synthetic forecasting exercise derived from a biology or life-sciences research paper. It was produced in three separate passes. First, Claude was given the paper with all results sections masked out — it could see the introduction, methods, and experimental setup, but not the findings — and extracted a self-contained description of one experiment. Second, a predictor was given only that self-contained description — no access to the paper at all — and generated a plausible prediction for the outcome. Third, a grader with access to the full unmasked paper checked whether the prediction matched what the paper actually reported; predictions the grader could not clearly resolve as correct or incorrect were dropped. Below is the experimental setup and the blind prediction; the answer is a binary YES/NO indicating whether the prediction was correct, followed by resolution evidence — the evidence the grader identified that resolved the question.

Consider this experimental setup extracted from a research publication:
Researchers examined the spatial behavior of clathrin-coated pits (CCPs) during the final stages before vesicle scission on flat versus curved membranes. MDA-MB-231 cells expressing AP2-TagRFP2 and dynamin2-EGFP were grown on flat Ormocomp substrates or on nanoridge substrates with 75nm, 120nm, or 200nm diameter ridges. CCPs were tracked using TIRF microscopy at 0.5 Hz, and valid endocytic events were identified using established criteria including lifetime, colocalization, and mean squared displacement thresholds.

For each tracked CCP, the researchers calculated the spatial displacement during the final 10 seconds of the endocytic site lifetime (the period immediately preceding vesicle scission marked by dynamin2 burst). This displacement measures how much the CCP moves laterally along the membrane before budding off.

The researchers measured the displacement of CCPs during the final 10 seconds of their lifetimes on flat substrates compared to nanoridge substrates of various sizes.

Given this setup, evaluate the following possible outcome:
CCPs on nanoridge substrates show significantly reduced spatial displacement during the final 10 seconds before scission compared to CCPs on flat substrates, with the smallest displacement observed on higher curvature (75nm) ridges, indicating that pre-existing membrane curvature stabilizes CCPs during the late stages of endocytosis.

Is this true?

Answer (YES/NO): NO